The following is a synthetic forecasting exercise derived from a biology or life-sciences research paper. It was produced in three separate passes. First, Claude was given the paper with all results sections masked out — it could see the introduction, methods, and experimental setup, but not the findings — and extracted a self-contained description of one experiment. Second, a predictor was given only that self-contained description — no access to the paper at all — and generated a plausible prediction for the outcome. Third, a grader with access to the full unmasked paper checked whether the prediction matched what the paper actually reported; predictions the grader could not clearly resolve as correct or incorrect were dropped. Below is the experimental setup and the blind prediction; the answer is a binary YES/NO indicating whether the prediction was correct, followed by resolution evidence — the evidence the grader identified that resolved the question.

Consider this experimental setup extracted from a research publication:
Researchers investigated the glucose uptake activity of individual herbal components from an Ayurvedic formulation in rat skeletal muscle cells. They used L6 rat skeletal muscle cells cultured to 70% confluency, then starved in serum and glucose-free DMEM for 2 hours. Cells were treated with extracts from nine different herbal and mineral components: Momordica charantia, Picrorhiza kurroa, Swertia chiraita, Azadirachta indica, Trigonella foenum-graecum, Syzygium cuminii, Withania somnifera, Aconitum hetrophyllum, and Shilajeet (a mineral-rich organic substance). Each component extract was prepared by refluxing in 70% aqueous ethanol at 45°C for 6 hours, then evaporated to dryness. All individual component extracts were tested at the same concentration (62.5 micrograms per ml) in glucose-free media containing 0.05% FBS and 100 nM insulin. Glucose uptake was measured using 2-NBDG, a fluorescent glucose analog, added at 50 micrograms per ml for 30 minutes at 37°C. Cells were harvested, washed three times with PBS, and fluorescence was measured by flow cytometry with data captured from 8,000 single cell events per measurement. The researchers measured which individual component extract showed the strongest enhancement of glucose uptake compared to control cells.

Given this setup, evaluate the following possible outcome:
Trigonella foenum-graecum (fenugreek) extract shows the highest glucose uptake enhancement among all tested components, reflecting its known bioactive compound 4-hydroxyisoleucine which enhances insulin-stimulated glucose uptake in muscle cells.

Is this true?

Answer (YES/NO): NO